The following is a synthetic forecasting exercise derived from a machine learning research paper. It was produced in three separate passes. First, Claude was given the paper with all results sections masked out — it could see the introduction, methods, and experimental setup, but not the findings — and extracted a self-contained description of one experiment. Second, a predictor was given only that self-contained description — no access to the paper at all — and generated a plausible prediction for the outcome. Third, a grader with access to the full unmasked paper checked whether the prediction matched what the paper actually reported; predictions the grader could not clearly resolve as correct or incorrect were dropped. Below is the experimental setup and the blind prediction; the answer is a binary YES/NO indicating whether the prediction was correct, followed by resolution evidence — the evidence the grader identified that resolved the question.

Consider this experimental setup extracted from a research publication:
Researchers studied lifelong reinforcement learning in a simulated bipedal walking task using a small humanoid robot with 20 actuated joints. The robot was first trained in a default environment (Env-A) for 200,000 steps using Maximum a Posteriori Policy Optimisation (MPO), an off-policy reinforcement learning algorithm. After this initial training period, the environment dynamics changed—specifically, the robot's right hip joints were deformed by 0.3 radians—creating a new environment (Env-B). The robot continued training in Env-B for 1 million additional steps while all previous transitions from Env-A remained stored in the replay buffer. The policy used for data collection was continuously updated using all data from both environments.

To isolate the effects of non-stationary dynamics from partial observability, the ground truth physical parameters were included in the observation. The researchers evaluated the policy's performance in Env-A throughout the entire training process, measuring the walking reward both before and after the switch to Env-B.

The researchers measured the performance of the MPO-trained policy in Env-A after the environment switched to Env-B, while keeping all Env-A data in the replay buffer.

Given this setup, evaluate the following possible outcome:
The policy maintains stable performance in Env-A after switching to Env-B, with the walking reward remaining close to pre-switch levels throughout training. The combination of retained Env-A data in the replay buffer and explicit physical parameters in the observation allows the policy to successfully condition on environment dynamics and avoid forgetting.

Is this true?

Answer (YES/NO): NO